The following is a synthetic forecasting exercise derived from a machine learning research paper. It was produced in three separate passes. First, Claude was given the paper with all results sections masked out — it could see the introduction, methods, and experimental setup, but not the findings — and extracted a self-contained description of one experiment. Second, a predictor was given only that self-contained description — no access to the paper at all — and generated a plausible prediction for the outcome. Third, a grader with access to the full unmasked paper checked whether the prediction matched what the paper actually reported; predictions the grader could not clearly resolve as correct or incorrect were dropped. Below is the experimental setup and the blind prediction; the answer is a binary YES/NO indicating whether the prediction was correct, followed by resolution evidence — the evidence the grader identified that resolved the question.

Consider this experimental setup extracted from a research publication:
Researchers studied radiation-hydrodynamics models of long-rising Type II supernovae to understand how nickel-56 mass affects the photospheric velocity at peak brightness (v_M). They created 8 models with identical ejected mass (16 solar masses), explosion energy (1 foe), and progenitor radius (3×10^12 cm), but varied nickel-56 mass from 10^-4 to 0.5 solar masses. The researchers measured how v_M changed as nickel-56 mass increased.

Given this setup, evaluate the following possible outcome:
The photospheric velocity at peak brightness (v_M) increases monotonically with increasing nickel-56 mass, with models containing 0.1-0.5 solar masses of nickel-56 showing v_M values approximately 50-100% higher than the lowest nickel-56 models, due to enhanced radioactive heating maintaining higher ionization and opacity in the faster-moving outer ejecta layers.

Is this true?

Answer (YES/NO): NO